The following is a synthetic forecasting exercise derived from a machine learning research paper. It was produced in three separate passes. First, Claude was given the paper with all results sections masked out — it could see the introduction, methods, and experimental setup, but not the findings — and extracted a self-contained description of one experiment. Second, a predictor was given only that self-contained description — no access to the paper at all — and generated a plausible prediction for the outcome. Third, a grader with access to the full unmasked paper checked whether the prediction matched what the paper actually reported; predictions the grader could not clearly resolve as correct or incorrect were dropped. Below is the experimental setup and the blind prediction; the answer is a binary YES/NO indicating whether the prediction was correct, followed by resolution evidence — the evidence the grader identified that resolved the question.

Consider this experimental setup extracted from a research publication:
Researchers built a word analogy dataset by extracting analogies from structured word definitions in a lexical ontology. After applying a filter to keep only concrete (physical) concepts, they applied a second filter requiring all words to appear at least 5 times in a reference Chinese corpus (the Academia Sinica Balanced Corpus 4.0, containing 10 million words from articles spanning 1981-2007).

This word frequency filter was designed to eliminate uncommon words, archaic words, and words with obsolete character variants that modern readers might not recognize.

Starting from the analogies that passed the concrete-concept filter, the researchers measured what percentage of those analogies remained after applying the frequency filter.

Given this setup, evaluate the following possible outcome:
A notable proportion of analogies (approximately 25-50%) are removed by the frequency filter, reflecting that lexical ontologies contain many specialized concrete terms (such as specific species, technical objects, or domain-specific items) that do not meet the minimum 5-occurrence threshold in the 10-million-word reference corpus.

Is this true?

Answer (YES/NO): NO